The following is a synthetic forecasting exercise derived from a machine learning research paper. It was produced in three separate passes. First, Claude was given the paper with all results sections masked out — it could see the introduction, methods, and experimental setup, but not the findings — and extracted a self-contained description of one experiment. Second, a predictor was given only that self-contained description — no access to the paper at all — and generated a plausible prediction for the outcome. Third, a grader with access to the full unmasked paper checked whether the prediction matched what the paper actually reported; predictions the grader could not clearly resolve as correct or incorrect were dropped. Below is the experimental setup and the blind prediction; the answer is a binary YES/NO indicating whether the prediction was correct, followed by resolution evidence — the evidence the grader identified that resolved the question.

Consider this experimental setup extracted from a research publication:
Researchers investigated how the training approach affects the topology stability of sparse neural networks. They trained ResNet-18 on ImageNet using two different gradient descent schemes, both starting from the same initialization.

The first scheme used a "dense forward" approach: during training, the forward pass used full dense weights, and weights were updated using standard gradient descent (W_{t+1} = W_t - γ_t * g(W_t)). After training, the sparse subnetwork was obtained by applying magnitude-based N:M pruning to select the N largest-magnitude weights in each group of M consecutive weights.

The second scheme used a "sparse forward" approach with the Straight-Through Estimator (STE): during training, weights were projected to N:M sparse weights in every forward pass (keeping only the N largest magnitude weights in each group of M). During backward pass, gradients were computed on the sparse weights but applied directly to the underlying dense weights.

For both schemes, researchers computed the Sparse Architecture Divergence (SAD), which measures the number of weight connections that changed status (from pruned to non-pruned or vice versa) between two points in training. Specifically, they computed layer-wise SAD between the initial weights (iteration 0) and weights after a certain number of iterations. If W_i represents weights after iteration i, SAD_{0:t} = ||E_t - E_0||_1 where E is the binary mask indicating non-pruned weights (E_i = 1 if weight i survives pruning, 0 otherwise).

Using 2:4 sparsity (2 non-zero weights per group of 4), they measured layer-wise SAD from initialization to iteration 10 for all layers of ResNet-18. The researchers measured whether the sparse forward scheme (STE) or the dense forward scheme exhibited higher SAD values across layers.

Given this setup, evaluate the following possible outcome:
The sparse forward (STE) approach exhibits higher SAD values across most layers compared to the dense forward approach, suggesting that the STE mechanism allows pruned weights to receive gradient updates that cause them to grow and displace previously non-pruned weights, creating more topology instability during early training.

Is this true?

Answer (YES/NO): YES